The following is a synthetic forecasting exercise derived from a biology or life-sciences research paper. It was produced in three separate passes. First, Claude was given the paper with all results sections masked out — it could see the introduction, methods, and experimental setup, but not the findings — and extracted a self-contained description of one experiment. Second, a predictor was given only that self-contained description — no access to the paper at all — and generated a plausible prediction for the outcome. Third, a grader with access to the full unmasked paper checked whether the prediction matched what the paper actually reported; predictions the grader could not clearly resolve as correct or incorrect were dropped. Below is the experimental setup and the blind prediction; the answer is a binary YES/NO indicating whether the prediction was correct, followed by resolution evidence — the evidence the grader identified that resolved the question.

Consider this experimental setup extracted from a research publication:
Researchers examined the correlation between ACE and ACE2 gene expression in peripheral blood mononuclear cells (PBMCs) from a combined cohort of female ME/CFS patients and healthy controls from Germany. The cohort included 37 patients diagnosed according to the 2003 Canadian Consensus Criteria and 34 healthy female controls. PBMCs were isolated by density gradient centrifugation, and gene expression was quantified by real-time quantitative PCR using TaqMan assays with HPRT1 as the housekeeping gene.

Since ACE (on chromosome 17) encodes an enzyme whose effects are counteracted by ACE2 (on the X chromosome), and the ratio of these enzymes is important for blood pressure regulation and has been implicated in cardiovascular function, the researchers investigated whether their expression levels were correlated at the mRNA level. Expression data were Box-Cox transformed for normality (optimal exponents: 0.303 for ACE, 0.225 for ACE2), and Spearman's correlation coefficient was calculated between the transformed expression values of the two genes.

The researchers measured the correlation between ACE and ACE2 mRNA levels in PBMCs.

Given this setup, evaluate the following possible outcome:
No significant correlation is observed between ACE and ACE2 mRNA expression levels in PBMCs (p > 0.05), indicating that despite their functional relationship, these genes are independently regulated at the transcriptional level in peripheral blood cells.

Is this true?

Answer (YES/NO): YES